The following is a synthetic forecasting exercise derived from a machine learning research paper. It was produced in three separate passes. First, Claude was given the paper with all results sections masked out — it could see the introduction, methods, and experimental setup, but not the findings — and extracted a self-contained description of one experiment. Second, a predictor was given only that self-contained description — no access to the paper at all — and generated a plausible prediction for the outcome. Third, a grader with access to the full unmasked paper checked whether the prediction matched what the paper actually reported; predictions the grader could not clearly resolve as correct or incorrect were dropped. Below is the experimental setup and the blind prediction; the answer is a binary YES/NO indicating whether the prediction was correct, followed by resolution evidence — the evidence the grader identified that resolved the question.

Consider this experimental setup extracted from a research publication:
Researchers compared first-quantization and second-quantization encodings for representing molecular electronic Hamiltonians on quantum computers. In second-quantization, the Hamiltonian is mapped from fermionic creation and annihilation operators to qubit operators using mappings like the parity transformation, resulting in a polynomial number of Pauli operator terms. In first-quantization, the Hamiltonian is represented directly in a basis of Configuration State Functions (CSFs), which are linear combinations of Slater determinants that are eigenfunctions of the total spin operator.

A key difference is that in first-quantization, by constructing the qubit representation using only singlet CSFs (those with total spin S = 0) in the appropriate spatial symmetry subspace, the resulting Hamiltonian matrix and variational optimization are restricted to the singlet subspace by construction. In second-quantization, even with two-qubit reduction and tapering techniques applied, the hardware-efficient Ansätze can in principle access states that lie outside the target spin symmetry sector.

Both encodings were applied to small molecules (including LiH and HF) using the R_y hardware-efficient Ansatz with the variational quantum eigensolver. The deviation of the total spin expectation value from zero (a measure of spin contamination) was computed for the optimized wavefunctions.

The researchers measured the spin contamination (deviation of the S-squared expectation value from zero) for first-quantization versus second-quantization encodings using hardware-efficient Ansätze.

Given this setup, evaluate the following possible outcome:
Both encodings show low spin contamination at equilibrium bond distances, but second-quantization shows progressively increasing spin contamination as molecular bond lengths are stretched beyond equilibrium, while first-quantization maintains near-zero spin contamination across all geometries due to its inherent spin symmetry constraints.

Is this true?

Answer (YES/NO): YES